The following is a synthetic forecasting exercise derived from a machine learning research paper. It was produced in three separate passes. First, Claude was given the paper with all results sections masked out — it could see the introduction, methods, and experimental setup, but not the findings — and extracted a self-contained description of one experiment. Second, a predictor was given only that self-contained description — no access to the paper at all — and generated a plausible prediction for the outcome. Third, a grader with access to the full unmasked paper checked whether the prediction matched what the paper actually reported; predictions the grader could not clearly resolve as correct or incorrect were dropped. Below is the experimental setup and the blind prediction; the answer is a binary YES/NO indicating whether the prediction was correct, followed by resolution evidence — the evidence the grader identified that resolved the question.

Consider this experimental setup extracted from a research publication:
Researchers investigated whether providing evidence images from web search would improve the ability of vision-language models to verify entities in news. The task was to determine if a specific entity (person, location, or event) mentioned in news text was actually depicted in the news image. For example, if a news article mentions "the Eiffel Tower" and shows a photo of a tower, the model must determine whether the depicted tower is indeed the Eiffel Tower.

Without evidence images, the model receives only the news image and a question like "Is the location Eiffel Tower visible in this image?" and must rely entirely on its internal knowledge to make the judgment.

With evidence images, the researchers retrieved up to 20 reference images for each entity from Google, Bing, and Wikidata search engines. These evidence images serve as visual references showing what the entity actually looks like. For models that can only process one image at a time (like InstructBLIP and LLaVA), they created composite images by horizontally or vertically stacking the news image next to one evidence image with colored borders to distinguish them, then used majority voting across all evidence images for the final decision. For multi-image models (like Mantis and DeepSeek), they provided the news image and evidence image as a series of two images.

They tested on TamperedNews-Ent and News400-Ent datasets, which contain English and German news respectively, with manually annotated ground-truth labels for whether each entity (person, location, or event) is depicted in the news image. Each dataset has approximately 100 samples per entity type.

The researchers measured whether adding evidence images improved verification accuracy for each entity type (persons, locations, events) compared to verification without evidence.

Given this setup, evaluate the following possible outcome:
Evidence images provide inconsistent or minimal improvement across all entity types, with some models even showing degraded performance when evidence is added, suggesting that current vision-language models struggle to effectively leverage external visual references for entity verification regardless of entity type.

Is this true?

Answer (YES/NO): NO